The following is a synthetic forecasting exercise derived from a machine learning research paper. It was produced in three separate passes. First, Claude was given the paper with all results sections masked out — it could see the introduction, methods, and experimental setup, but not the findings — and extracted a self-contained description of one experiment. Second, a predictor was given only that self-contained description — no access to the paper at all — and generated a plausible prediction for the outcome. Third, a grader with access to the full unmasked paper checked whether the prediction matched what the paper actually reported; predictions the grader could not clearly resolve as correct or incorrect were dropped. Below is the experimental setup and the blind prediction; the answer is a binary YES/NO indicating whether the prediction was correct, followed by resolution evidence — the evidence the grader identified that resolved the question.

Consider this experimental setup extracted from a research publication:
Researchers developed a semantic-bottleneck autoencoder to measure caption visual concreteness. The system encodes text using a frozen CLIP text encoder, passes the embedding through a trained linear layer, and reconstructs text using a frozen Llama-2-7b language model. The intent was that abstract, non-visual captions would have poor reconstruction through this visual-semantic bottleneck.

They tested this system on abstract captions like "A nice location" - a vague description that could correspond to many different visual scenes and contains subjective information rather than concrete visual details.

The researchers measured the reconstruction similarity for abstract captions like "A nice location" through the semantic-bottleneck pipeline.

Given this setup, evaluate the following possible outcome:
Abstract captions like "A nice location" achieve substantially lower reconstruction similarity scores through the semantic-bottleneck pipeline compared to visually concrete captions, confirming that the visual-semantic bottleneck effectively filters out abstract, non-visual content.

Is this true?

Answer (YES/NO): NO